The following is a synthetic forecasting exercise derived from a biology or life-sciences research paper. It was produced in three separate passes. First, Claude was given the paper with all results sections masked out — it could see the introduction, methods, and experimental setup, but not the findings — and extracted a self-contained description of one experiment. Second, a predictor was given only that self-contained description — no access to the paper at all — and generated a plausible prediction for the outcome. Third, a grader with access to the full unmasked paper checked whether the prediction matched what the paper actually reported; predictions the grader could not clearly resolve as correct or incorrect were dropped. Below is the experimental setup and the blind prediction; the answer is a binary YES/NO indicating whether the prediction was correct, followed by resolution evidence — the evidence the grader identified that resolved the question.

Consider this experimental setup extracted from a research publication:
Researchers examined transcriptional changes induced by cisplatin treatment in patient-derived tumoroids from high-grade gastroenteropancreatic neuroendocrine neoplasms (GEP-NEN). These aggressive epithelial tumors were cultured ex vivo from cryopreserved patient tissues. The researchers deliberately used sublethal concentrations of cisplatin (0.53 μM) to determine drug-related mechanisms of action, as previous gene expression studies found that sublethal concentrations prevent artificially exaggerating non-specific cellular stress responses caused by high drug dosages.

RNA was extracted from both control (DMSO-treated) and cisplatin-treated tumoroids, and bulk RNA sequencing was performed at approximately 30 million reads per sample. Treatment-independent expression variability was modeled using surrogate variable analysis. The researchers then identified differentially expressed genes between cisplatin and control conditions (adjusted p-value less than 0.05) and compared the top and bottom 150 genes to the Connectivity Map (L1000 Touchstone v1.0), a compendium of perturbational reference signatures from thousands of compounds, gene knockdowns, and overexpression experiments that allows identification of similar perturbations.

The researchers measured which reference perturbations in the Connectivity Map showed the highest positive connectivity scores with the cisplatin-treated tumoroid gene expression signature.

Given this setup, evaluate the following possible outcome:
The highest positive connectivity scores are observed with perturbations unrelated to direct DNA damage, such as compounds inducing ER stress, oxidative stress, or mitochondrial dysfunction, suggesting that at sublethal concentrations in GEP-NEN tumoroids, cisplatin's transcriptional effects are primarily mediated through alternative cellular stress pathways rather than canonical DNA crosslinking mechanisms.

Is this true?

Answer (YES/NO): NO